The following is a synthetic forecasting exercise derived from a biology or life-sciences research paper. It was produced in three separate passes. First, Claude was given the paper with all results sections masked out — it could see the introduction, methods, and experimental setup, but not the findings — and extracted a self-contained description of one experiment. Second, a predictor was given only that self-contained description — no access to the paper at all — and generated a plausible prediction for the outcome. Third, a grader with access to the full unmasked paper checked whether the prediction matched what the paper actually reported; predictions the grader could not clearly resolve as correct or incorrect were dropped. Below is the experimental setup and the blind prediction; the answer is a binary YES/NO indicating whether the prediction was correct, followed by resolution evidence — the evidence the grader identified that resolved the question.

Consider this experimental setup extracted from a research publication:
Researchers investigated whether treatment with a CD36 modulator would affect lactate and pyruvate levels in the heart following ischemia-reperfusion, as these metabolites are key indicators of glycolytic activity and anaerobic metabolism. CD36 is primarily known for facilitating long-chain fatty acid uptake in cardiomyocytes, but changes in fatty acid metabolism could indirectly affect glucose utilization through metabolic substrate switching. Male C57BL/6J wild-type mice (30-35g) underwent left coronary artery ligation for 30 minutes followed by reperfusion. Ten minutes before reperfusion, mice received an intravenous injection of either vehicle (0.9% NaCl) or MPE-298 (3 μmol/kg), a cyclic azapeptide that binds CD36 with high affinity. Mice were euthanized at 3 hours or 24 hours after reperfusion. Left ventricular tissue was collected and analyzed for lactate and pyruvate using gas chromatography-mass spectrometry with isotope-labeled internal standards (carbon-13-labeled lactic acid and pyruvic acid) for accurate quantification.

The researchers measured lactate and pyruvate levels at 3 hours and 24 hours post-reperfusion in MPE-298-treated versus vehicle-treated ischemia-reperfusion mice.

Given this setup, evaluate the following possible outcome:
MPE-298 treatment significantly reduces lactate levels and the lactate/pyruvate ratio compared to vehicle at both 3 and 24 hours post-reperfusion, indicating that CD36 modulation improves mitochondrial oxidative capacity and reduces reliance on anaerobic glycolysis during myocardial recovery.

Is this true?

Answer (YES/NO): NO